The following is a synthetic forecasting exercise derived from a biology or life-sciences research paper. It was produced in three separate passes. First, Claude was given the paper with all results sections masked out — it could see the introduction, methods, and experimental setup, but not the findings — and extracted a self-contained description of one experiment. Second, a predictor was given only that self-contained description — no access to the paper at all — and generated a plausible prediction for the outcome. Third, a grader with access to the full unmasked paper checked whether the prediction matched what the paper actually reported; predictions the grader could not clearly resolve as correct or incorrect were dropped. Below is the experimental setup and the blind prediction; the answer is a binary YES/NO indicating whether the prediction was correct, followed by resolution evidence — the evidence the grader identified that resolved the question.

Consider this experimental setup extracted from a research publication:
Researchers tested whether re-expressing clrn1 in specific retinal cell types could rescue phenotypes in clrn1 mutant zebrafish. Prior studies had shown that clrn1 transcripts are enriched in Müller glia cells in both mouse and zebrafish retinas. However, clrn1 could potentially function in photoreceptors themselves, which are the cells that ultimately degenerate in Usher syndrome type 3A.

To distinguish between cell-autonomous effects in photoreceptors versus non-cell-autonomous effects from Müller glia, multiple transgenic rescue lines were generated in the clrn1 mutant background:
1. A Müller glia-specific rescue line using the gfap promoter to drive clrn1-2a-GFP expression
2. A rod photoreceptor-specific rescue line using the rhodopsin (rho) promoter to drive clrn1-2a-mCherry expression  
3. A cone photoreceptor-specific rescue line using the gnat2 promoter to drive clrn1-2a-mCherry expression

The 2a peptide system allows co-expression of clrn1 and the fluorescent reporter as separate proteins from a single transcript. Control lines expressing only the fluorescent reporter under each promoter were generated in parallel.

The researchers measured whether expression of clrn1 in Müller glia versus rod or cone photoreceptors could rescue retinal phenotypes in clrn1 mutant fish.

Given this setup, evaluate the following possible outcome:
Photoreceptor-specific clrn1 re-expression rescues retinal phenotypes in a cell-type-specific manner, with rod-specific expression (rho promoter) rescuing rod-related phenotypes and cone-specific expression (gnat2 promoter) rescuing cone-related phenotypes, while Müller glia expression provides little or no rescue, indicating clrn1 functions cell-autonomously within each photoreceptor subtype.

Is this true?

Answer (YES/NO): NO